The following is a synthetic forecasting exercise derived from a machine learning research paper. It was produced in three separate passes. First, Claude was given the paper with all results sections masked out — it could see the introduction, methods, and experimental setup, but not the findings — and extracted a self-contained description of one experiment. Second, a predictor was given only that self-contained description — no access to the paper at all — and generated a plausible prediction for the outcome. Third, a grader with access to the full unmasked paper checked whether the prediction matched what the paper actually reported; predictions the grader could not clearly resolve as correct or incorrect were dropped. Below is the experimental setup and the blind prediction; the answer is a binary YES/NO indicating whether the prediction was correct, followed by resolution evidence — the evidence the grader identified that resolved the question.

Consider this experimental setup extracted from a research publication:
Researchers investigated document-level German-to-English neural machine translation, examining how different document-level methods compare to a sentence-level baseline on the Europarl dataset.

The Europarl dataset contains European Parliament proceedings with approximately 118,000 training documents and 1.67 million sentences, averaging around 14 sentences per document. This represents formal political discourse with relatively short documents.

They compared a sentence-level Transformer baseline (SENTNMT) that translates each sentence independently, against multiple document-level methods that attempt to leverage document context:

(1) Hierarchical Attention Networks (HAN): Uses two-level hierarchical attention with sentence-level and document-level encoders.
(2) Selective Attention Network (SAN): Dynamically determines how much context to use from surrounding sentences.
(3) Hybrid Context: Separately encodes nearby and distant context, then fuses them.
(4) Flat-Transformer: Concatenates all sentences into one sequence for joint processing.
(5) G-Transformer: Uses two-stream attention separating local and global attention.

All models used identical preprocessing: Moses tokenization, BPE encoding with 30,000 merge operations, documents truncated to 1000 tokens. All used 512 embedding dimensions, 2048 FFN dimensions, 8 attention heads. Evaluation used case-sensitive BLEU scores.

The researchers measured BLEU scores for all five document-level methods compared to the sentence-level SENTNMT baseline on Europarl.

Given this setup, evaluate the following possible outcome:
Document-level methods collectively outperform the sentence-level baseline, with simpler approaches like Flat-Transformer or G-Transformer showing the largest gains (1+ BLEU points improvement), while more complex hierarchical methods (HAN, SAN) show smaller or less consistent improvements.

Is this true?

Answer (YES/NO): NO